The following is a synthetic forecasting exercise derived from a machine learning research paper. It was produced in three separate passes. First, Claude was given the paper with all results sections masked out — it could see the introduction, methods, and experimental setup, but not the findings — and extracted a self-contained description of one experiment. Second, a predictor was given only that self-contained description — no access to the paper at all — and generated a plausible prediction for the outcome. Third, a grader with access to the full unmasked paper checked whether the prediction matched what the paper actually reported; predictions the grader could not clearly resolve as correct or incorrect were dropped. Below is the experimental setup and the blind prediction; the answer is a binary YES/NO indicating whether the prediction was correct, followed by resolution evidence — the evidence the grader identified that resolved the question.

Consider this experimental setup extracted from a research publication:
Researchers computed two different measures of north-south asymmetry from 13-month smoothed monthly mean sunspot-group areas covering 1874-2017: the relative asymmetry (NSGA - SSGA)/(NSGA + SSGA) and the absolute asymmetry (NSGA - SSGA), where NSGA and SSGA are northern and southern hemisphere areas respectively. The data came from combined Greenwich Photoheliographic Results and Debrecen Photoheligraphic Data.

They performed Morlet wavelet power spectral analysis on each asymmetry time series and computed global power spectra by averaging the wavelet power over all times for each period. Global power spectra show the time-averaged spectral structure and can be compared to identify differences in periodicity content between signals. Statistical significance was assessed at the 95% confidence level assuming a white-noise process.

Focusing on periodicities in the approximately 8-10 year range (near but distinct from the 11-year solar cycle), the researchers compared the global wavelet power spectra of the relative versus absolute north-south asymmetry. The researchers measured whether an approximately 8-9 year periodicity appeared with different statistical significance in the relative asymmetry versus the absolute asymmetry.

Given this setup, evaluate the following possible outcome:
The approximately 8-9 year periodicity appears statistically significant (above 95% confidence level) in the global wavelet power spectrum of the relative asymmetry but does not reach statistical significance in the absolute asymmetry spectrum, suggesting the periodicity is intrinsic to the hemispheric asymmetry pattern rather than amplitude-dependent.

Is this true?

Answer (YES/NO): NO